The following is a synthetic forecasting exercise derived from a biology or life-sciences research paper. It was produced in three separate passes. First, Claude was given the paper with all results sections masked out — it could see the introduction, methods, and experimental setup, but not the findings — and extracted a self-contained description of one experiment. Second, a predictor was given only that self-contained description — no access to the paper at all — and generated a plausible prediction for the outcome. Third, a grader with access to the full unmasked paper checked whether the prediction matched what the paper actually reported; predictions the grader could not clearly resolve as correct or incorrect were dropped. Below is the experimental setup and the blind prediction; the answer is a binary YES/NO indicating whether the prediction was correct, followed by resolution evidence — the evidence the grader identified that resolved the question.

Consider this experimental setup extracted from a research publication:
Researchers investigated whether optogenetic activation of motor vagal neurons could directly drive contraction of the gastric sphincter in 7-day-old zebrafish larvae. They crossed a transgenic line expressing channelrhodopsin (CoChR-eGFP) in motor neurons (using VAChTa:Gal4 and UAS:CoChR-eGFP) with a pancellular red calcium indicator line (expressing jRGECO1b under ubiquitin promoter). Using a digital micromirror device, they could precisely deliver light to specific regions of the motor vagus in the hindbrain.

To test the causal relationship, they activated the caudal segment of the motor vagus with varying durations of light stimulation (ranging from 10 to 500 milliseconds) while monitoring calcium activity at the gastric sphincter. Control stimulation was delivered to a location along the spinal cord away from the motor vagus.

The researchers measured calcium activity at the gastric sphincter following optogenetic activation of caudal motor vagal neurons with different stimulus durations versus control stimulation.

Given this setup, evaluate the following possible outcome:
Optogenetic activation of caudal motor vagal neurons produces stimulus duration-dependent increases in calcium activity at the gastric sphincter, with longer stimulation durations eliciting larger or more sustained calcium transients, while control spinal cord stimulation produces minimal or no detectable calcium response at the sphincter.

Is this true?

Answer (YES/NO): YES